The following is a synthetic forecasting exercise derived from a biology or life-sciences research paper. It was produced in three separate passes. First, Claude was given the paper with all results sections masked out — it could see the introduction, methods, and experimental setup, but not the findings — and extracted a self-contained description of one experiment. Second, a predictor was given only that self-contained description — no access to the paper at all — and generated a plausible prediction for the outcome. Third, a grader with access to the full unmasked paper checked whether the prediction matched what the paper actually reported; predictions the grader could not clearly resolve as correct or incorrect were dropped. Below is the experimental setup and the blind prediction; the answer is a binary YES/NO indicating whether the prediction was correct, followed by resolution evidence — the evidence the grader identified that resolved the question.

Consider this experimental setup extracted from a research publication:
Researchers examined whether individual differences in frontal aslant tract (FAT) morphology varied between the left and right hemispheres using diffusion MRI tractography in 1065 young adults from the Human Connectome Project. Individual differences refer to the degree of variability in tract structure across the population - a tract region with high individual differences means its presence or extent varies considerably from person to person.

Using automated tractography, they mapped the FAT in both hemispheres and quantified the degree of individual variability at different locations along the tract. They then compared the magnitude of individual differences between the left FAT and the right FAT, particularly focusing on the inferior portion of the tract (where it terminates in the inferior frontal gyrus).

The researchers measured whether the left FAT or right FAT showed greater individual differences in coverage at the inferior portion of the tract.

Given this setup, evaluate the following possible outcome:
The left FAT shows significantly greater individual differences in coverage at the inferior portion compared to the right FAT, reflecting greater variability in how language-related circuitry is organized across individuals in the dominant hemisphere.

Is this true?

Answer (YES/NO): YES